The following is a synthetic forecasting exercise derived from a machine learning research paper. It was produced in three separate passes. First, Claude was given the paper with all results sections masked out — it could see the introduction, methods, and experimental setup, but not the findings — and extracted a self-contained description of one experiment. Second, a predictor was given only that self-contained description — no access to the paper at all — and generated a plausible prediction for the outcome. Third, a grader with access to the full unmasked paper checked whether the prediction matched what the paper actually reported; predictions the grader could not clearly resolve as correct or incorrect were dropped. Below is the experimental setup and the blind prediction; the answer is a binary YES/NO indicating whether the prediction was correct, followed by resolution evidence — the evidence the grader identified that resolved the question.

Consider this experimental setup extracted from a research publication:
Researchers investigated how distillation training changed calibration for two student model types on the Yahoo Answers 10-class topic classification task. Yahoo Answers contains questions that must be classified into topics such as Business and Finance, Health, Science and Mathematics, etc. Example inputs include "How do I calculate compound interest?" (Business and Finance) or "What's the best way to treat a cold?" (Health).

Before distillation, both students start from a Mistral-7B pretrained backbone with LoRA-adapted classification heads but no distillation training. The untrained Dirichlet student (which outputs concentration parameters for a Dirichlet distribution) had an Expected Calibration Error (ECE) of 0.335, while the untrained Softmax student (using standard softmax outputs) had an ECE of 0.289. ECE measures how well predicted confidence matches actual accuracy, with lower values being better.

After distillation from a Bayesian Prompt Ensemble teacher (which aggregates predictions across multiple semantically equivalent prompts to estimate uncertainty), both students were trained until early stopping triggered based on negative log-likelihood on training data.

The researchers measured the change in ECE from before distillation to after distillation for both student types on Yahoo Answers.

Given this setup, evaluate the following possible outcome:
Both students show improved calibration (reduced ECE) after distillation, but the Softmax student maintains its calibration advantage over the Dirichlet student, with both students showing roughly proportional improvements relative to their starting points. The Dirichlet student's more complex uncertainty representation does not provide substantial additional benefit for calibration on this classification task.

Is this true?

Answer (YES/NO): NO